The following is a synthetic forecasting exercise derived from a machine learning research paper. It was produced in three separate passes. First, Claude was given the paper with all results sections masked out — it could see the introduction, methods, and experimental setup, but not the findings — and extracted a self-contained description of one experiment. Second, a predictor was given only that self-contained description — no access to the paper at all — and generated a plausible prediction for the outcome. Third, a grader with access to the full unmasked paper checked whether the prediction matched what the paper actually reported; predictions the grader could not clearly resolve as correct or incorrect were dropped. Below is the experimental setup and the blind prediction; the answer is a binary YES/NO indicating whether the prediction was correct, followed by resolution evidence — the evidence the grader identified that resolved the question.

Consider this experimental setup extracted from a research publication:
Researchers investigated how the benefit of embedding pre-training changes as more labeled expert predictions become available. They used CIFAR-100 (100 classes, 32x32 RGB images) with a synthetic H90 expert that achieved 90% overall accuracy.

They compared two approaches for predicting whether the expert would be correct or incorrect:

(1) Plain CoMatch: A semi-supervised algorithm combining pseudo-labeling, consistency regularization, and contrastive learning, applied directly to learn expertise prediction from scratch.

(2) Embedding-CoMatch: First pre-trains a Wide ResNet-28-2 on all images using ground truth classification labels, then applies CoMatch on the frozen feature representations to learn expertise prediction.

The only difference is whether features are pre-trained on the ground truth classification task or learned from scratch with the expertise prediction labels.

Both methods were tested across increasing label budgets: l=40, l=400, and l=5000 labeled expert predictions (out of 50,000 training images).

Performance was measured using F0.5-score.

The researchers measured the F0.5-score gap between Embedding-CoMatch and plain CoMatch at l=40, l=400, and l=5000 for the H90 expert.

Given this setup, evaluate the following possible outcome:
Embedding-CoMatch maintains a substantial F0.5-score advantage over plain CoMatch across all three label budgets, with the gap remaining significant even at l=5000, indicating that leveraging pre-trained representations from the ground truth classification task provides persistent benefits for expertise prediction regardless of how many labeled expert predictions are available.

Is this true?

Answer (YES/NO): NO